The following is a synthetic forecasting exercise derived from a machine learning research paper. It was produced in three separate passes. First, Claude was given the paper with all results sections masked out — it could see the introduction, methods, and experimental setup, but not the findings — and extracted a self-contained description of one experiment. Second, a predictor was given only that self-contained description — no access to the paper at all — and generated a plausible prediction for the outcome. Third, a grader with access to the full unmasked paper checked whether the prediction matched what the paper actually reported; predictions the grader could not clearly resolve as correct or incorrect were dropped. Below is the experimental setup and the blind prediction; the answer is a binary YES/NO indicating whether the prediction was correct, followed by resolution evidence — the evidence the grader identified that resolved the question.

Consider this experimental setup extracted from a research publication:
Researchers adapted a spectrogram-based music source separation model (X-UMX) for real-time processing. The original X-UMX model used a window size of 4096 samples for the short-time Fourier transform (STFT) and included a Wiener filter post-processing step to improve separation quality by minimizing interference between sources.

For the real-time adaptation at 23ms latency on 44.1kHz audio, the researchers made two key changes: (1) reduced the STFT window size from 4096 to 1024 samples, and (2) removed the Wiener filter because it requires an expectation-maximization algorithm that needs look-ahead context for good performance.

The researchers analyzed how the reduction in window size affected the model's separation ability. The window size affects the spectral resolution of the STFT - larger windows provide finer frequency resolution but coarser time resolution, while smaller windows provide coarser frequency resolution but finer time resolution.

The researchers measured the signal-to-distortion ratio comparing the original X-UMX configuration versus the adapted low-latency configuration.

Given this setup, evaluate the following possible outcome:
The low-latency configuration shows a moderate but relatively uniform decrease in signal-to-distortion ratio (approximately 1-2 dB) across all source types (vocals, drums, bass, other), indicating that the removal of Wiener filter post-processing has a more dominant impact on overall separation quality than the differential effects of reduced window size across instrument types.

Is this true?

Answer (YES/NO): NO